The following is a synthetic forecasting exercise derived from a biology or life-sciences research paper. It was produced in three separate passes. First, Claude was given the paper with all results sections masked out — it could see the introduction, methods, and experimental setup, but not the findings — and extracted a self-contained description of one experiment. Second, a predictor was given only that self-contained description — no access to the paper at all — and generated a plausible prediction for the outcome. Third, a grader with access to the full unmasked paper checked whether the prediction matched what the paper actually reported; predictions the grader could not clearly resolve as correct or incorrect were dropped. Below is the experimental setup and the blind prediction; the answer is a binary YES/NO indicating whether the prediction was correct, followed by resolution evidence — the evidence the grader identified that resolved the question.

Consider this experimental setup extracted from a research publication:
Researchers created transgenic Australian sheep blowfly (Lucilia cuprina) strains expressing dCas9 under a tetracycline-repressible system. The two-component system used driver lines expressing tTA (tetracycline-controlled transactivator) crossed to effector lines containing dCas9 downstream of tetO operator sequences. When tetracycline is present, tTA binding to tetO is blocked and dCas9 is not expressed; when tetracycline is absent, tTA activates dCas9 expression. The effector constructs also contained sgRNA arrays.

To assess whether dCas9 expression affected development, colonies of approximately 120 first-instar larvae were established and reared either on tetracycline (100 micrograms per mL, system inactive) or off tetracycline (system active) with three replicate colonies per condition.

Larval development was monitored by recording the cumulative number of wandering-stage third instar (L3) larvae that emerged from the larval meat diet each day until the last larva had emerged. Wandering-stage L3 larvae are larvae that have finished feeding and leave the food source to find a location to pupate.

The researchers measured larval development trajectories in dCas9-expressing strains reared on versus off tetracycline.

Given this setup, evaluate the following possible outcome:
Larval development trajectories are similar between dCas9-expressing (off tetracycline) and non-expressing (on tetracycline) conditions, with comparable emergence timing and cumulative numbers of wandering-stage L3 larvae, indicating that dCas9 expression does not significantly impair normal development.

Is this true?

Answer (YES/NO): NO